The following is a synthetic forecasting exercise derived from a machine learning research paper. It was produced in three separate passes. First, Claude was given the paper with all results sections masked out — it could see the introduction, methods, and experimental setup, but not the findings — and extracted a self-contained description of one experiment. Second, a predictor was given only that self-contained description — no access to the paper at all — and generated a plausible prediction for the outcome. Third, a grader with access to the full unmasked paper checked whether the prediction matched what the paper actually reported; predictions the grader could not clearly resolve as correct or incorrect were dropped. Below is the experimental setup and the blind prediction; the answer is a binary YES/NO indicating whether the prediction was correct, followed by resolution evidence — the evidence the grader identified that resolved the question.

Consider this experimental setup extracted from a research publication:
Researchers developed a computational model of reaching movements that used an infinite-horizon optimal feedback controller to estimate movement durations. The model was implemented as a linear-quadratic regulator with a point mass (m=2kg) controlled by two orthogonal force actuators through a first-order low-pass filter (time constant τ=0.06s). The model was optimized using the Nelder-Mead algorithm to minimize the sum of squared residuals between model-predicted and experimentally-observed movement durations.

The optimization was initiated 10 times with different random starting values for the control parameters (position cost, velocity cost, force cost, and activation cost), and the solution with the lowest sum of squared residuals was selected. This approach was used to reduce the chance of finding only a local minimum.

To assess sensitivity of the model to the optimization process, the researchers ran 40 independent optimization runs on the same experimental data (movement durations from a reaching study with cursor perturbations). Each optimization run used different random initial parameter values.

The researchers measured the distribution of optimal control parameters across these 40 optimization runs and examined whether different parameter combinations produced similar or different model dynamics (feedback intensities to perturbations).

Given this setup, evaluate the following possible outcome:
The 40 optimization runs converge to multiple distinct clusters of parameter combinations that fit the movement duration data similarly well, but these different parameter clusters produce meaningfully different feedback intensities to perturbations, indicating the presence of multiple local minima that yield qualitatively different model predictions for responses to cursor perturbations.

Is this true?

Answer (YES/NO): NO